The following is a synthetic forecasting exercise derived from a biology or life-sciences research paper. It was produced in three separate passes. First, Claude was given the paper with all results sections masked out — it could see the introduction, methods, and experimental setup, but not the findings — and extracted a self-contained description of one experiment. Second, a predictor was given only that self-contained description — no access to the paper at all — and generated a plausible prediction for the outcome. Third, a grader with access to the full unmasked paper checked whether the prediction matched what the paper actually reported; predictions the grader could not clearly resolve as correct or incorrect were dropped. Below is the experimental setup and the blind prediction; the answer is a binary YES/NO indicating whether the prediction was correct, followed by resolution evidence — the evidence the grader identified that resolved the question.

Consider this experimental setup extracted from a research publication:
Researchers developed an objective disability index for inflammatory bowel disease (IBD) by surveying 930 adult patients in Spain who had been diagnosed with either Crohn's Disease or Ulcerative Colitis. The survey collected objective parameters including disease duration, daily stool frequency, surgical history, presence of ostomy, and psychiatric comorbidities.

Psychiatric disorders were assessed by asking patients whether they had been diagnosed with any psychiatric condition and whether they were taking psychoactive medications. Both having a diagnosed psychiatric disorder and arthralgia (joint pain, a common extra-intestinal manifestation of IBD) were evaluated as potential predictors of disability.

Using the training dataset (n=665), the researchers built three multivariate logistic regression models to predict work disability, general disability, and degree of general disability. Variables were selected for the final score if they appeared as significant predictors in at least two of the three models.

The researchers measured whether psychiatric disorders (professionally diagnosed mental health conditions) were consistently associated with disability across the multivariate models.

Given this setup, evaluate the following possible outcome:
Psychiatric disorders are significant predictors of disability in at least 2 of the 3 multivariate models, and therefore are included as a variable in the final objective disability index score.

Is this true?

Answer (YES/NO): YES